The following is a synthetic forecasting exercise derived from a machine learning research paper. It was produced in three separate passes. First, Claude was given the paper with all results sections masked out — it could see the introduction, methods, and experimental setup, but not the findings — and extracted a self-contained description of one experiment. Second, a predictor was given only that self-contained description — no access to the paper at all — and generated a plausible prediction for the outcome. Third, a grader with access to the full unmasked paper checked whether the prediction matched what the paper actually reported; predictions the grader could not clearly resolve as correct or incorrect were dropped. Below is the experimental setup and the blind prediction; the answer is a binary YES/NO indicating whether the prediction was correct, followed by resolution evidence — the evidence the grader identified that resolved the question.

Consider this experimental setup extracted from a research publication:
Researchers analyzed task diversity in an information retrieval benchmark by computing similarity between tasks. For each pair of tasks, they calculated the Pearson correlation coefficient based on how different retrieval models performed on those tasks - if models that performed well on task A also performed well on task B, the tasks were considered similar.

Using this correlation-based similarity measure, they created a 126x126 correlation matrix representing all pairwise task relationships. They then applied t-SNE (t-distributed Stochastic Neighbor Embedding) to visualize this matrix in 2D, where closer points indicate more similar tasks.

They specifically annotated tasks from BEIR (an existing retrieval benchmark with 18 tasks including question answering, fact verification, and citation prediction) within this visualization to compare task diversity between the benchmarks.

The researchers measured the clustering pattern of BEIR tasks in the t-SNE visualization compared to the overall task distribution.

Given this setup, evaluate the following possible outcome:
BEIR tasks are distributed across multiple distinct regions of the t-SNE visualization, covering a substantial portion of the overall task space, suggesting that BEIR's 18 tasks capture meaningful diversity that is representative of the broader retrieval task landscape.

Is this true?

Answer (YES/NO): NO